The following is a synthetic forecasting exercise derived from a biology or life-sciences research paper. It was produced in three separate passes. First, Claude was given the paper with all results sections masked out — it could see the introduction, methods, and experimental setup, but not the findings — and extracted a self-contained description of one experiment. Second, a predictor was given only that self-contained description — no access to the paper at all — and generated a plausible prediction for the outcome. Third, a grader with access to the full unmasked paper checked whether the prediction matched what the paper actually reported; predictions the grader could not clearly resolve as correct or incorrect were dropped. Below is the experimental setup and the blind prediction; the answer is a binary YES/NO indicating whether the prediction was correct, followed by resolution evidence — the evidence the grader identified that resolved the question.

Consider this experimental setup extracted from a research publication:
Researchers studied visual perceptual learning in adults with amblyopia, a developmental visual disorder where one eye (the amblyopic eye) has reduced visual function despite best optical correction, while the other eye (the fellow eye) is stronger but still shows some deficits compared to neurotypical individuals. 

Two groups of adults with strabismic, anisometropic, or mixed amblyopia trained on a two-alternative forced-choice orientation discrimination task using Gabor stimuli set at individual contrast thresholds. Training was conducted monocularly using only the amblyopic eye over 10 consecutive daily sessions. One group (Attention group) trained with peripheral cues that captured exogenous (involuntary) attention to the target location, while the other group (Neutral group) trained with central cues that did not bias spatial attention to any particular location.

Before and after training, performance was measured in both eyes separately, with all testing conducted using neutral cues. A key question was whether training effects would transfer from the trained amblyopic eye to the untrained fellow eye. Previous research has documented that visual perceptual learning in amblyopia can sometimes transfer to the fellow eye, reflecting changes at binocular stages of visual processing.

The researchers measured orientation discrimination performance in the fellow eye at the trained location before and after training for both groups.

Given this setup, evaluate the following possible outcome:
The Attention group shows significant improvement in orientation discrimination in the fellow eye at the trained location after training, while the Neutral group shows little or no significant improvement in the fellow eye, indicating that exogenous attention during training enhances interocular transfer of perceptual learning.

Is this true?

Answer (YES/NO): NO